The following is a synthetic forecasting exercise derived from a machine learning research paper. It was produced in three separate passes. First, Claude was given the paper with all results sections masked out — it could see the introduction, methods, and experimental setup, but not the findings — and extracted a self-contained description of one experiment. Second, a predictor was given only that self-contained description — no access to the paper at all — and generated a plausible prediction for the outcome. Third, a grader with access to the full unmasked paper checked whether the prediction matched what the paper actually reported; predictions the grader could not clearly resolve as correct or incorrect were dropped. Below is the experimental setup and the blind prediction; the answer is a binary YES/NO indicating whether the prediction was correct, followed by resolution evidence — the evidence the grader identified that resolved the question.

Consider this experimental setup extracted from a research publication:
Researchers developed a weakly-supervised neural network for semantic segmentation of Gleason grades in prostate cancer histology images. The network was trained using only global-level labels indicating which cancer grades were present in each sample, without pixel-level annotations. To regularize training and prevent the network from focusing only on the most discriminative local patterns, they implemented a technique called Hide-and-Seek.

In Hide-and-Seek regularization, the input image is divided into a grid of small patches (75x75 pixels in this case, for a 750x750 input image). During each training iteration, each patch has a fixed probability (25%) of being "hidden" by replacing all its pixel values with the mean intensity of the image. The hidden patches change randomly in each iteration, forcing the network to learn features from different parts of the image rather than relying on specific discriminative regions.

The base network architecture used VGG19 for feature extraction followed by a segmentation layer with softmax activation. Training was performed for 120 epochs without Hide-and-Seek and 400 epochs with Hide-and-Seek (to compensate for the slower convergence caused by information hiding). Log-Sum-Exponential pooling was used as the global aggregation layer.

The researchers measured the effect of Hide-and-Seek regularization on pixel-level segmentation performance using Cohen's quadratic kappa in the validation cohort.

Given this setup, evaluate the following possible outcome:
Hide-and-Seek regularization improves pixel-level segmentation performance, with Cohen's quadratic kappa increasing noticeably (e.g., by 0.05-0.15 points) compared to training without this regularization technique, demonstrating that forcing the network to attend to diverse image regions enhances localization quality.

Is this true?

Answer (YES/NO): YES